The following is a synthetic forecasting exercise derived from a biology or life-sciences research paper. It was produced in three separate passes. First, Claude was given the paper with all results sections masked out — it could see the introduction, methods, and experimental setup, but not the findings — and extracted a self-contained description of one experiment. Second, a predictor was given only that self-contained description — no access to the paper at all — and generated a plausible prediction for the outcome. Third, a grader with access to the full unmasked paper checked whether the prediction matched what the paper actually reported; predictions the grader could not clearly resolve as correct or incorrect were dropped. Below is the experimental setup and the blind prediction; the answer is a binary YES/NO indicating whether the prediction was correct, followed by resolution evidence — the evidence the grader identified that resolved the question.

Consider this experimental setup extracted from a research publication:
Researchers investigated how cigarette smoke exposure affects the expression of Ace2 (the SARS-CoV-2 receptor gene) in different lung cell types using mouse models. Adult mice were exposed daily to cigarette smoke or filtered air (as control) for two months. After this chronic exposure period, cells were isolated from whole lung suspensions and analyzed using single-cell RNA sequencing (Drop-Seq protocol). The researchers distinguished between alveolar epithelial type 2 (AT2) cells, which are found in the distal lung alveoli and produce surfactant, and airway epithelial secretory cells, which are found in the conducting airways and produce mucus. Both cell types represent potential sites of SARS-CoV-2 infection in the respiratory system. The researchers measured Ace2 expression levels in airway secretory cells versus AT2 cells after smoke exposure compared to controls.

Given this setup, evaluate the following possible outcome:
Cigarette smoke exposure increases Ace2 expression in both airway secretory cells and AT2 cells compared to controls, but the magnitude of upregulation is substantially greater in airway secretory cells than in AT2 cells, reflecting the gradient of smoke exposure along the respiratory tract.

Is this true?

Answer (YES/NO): NO